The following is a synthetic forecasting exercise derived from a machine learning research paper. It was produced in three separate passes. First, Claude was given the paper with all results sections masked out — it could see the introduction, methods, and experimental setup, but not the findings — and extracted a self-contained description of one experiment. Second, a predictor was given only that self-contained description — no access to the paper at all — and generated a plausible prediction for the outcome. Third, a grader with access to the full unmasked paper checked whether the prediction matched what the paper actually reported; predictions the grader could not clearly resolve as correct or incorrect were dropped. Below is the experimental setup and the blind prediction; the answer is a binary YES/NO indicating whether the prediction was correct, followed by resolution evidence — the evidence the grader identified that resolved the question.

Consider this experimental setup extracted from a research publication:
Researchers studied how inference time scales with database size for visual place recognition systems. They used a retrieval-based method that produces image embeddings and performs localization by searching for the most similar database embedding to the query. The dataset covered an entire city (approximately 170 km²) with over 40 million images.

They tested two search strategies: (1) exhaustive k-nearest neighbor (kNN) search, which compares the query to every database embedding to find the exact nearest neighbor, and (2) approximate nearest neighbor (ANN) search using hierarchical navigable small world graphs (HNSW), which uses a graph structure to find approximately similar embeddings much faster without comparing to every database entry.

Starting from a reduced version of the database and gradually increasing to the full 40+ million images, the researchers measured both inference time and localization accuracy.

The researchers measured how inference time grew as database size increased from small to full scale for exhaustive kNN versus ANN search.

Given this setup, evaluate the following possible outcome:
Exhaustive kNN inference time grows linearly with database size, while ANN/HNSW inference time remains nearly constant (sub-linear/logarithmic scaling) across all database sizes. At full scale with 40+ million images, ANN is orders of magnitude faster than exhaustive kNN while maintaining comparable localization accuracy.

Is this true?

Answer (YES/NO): NO